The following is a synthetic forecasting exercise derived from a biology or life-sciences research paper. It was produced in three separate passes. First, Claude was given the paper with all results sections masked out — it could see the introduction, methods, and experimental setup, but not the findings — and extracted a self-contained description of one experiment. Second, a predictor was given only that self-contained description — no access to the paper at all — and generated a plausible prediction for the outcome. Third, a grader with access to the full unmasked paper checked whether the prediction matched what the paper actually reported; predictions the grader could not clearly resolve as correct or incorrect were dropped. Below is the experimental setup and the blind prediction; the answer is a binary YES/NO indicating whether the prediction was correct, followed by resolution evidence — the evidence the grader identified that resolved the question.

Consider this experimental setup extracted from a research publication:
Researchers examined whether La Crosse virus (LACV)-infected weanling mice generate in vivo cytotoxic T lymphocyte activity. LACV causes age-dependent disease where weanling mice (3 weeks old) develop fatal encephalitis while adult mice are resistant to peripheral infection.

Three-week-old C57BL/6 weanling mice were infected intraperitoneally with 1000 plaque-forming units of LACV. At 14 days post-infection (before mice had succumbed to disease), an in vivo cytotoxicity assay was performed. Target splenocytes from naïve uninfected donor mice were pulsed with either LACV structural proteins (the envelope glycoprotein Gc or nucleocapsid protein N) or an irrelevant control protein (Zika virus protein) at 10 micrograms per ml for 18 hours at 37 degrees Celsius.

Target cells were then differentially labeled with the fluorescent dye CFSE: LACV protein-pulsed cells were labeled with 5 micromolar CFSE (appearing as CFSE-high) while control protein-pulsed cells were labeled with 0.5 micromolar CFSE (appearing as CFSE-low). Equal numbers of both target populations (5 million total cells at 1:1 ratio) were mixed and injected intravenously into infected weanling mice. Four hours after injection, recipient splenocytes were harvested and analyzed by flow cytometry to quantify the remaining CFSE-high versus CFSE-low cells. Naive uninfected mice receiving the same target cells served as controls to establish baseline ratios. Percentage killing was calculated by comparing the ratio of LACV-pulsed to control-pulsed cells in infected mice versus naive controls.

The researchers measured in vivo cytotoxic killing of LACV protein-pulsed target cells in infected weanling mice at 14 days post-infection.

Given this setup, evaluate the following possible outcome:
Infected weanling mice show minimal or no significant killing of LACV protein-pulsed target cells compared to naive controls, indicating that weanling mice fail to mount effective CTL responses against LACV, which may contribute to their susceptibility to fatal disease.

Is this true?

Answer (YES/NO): YES